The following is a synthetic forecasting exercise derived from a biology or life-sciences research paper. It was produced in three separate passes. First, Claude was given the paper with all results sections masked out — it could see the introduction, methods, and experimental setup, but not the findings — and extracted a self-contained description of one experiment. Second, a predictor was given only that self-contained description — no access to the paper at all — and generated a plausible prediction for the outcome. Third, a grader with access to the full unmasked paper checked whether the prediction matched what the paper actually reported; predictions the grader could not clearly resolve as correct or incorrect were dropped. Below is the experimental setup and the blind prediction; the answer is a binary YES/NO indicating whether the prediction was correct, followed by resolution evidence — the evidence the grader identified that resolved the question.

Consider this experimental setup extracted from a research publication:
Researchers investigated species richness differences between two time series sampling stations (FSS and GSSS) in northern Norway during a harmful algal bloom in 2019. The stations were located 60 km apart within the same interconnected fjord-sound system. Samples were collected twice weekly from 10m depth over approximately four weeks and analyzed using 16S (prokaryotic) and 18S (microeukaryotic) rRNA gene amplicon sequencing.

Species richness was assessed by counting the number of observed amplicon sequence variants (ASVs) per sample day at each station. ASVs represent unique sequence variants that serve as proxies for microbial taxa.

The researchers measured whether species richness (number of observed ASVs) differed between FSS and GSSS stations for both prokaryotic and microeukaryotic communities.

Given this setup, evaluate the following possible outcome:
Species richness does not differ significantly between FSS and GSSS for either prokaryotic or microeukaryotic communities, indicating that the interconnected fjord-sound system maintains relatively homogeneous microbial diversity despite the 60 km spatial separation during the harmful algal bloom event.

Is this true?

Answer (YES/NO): NO